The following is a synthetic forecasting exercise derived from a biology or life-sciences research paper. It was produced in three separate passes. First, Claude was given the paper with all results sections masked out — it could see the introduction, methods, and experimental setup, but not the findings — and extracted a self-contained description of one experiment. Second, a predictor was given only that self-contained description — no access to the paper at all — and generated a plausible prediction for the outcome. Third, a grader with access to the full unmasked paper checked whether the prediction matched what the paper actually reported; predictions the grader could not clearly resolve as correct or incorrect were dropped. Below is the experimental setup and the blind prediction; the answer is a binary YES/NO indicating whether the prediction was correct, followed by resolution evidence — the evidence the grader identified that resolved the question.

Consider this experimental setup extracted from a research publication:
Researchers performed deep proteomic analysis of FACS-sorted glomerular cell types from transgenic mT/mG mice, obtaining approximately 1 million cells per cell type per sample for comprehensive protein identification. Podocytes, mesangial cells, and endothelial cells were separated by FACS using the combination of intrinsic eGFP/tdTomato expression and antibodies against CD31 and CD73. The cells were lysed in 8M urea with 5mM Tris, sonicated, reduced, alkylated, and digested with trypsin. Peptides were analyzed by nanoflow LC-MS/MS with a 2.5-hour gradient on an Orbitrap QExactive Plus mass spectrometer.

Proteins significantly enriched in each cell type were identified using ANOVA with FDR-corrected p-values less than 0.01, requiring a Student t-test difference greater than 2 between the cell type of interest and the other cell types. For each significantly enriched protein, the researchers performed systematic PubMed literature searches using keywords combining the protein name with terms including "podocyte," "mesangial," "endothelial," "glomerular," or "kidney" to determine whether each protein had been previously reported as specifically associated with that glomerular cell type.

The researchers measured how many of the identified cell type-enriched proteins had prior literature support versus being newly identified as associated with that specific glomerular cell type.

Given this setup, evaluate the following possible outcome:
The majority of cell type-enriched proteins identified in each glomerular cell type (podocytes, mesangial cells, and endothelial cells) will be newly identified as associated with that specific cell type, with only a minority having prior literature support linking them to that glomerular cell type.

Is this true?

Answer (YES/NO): NO